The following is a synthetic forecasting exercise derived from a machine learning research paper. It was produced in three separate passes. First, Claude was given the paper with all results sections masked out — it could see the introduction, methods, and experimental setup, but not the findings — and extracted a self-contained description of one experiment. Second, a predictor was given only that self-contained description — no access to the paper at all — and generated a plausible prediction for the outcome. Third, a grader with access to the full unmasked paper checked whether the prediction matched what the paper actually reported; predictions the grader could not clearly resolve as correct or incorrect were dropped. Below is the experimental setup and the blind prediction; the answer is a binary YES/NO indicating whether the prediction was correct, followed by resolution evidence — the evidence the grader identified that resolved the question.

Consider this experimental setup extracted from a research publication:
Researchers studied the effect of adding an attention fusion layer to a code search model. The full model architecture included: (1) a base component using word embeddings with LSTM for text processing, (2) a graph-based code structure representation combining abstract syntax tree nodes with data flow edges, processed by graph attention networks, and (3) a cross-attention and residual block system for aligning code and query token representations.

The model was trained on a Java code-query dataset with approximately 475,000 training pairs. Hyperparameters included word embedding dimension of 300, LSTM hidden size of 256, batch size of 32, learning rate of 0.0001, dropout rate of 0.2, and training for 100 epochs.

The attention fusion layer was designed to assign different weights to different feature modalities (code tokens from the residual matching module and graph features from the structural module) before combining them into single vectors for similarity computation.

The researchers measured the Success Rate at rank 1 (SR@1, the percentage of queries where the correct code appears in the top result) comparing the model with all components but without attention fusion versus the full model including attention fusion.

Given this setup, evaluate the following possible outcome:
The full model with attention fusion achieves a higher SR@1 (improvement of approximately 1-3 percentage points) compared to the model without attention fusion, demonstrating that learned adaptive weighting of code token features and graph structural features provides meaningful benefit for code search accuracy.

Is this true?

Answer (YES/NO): NO